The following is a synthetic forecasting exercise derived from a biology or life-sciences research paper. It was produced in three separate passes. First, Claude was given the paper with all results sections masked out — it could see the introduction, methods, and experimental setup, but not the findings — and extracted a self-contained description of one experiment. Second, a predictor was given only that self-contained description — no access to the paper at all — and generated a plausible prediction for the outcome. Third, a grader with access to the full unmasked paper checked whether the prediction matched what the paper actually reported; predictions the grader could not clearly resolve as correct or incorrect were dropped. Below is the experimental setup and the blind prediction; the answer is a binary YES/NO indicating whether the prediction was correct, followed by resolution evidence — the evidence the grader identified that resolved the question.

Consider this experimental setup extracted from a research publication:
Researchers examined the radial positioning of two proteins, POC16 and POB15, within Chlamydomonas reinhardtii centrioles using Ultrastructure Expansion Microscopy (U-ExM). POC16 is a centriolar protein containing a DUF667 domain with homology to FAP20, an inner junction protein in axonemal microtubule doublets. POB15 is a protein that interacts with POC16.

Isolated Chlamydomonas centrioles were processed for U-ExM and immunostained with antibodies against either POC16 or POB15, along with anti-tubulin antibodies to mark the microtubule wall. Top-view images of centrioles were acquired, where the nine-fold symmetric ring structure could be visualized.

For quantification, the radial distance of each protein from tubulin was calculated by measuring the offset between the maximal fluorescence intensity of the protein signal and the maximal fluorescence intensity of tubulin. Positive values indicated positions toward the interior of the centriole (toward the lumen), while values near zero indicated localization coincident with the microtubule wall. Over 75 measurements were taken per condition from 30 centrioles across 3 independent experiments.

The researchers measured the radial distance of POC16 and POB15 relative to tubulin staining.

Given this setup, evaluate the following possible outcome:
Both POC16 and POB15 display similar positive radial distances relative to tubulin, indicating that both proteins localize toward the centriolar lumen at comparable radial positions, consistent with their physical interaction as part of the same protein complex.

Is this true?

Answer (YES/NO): NO